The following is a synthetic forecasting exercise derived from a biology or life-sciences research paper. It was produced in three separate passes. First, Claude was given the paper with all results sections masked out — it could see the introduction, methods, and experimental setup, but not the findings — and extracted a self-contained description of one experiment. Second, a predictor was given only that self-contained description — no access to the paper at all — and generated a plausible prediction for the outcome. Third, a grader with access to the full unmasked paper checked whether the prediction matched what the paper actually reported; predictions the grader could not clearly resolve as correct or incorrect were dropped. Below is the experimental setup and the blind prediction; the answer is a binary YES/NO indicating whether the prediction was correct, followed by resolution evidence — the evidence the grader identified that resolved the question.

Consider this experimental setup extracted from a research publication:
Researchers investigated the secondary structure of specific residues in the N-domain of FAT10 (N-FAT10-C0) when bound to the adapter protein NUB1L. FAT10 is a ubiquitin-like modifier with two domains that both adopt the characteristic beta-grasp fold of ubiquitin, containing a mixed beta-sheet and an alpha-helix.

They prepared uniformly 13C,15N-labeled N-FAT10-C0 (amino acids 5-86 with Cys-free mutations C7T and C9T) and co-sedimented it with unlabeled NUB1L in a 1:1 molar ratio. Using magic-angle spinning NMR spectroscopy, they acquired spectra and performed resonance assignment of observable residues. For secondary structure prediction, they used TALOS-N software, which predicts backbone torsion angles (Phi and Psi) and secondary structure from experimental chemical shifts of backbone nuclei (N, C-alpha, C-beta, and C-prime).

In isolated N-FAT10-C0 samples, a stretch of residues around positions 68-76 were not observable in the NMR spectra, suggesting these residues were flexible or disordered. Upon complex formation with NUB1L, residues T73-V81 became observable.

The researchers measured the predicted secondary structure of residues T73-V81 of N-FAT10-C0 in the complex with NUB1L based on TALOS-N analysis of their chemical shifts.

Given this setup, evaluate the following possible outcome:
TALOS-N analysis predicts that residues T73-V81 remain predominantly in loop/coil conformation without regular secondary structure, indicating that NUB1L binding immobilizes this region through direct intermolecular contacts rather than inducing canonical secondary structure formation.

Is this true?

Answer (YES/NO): NO